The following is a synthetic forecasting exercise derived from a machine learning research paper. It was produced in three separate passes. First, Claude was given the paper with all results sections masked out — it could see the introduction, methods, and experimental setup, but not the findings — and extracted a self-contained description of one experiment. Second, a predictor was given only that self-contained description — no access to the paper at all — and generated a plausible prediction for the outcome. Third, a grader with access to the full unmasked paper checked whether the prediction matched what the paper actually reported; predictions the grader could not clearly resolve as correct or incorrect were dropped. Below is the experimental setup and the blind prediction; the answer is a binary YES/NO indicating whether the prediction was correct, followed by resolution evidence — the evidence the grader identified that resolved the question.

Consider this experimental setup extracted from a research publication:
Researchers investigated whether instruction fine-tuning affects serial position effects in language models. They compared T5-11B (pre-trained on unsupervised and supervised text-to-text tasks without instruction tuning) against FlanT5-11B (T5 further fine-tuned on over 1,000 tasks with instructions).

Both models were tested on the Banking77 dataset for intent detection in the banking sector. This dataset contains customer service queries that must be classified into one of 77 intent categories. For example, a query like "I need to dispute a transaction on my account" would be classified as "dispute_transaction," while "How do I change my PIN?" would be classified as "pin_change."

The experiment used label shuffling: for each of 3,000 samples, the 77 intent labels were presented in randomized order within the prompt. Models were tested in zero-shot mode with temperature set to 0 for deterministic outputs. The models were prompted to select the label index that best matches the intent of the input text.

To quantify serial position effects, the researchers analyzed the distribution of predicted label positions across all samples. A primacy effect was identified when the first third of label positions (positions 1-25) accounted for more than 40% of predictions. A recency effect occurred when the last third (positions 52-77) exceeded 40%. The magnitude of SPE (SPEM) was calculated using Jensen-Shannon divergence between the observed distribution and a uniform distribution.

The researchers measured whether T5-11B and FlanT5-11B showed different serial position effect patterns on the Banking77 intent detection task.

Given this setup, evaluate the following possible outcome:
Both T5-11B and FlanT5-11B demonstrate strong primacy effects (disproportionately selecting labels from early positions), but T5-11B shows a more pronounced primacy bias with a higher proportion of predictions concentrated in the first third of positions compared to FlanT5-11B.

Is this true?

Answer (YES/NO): NO